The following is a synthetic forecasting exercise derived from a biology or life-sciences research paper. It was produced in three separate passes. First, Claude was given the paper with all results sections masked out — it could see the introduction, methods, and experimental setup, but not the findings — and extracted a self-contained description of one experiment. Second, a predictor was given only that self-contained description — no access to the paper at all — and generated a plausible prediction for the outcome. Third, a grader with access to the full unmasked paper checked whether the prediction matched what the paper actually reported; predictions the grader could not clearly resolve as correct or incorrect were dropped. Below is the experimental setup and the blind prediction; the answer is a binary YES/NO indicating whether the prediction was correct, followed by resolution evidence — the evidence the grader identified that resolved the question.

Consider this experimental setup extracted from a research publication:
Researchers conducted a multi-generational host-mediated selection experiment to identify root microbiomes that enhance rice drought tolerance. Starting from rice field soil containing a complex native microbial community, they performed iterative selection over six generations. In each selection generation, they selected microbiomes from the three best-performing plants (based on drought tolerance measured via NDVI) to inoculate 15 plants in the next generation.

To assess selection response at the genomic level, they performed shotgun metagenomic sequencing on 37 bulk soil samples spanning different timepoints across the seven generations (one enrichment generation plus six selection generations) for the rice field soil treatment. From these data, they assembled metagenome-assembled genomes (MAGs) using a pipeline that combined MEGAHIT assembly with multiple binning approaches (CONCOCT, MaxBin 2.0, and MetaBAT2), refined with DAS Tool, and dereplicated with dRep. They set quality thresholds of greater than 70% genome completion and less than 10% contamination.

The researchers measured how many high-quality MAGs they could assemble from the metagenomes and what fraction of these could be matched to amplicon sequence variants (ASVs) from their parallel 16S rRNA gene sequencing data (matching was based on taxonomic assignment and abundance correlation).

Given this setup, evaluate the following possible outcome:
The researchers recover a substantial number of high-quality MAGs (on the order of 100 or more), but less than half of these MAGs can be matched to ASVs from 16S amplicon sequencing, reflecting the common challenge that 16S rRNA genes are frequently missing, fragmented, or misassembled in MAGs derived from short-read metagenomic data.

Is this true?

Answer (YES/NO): NO